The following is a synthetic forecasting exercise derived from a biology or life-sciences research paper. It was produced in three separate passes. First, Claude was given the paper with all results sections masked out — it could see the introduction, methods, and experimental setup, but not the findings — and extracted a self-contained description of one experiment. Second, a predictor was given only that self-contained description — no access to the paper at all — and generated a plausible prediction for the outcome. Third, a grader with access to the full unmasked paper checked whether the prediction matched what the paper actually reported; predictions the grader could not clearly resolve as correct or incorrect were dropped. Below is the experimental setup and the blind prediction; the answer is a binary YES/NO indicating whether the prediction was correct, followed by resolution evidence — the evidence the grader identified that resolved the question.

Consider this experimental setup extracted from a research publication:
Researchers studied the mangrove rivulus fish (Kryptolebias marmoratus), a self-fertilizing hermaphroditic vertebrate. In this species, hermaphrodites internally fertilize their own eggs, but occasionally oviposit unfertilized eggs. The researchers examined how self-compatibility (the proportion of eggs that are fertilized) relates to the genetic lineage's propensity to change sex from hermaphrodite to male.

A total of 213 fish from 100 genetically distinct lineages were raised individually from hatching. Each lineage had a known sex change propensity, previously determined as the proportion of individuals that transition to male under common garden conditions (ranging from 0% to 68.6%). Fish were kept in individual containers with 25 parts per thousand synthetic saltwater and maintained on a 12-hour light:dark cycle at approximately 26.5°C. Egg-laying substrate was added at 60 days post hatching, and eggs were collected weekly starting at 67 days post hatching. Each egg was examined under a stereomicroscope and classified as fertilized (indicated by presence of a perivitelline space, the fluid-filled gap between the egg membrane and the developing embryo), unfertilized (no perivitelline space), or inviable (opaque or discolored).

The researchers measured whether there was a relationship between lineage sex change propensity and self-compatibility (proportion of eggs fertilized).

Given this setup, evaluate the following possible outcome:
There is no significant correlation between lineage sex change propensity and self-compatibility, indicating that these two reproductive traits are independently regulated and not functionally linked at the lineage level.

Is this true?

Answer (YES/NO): NO